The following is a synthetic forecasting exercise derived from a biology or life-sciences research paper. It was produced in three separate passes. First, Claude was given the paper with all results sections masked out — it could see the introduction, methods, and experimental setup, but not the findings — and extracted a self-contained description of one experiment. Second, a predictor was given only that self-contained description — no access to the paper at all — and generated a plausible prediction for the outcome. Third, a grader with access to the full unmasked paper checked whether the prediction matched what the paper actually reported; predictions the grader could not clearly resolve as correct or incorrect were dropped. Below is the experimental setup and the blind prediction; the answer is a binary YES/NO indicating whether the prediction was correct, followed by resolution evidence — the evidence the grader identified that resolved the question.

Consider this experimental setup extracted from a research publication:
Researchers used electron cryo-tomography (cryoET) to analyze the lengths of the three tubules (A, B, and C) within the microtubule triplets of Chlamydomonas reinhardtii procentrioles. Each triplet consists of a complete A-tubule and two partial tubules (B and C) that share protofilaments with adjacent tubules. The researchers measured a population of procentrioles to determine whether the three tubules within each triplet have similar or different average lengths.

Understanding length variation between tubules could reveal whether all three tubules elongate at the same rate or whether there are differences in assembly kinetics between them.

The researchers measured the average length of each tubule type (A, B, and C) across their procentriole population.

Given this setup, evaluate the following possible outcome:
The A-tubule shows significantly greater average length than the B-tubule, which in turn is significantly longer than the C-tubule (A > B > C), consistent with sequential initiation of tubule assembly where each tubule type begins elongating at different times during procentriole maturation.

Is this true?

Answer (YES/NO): YES